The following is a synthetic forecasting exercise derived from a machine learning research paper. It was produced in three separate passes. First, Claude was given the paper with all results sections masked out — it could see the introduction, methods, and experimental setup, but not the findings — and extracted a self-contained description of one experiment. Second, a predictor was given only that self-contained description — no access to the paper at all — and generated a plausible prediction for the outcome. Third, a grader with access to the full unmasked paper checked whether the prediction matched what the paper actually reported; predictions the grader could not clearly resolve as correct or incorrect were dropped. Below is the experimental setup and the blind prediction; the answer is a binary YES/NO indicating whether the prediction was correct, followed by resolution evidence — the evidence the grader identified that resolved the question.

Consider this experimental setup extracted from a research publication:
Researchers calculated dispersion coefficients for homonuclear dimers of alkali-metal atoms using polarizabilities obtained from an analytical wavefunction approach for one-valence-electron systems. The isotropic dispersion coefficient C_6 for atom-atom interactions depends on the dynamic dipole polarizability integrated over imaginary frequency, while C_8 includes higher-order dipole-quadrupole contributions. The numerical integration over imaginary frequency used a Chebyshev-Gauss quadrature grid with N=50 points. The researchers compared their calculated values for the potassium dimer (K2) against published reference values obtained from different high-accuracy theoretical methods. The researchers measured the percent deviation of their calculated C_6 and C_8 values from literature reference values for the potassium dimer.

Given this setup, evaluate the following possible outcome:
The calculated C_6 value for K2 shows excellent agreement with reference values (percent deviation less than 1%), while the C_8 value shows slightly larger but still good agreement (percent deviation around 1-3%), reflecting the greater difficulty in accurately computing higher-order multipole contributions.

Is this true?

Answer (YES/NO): NO